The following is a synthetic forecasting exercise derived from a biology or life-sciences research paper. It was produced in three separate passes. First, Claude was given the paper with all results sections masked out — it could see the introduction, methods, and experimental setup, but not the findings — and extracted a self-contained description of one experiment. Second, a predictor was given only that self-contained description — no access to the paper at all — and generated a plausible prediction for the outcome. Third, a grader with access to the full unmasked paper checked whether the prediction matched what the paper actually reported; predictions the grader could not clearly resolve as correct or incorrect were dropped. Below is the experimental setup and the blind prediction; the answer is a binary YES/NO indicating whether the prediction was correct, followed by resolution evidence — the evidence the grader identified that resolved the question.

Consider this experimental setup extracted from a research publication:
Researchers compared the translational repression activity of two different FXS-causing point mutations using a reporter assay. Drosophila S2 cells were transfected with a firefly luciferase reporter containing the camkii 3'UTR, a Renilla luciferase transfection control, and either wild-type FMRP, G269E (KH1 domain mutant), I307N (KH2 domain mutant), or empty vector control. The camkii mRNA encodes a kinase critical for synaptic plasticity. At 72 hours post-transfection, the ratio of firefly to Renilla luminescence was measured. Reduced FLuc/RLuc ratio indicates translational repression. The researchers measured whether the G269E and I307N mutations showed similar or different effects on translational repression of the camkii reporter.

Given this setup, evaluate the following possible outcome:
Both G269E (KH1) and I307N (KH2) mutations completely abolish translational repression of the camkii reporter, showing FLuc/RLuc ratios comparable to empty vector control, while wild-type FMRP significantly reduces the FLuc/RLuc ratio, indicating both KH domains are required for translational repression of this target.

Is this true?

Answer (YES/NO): NO